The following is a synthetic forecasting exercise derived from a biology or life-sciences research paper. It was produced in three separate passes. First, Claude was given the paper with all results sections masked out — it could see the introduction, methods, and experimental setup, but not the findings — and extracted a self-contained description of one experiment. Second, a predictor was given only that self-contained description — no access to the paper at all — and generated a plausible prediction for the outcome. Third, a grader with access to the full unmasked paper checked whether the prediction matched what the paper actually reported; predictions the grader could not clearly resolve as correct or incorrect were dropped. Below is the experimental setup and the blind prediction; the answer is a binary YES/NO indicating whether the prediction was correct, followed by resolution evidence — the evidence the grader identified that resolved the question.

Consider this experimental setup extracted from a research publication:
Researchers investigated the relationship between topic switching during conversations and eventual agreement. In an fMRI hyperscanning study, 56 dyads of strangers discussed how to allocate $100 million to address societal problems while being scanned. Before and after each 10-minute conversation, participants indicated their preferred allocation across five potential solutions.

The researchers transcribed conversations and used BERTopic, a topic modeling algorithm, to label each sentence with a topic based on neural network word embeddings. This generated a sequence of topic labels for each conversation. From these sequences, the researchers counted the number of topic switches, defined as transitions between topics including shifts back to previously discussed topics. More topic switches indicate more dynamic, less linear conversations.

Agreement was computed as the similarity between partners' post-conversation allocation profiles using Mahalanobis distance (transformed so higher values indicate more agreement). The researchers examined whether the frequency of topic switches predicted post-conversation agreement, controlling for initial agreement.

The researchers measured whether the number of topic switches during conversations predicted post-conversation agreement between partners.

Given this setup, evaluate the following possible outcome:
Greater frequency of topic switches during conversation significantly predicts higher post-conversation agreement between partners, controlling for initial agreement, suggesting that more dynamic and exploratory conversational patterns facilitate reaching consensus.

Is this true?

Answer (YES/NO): NO